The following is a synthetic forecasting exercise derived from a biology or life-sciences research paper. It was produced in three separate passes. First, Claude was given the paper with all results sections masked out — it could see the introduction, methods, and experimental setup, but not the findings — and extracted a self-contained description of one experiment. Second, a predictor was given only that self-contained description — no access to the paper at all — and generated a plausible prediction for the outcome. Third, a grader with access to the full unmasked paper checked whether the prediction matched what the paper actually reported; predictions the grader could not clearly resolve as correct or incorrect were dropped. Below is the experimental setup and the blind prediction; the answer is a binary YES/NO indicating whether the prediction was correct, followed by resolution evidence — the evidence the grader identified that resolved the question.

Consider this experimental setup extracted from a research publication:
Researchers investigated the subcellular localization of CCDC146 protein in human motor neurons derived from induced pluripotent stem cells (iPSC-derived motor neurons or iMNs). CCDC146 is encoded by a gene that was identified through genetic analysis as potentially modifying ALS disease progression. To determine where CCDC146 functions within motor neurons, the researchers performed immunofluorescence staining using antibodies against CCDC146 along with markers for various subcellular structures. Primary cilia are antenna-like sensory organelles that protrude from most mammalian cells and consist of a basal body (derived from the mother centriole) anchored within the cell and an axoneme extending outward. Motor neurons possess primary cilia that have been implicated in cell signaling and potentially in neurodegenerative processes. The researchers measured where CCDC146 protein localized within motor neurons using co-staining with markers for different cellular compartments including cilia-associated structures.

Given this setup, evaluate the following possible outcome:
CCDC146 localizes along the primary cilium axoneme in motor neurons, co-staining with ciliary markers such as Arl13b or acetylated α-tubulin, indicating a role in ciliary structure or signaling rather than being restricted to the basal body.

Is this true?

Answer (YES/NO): NO